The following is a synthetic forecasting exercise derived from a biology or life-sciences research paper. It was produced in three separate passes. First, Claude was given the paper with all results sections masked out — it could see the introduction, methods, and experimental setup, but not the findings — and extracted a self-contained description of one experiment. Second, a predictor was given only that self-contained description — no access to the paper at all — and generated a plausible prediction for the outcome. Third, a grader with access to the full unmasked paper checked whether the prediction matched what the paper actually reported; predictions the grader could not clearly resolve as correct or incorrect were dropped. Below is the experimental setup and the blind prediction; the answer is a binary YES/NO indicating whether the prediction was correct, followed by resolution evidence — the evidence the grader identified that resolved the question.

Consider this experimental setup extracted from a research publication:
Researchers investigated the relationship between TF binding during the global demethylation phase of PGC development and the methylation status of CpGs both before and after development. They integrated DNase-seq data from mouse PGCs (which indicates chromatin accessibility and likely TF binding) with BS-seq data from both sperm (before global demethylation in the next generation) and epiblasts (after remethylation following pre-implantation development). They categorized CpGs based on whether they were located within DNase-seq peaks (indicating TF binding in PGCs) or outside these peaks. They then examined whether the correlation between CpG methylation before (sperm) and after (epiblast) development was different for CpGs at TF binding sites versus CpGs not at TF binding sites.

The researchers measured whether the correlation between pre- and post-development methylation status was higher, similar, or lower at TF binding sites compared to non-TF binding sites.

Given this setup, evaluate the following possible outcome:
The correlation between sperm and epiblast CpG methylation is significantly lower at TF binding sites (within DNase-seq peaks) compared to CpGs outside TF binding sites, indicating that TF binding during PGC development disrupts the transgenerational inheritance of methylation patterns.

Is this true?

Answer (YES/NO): NO